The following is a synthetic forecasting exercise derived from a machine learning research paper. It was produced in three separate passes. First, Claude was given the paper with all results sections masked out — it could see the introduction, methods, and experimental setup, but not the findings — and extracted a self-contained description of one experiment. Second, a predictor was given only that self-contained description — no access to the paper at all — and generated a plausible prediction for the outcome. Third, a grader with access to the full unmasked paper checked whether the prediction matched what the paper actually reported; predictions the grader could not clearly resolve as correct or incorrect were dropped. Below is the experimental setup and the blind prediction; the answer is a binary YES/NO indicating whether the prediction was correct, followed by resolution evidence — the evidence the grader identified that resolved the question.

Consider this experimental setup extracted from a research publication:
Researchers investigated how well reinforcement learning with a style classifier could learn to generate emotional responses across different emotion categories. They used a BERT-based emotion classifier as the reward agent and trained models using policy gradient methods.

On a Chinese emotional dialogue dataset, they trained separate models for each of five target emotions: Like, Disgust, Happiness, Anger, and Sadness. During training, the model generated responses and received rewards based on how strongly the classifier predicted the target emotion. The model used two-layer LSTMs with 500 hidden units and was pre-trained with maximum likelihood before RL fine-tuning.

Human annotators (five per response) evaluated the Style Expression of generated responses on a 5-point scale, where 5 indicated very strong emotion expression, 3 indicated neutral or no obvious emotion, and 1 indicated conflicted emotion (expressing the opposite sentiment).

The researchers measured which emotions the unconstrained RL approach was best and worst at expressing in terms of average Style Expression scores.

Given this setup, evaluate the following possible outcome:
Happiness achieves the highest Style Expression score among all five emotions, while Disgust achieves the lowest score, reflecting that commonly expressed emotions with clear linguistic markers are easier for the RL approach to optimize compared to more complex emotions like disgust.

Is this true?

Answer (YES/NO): NO